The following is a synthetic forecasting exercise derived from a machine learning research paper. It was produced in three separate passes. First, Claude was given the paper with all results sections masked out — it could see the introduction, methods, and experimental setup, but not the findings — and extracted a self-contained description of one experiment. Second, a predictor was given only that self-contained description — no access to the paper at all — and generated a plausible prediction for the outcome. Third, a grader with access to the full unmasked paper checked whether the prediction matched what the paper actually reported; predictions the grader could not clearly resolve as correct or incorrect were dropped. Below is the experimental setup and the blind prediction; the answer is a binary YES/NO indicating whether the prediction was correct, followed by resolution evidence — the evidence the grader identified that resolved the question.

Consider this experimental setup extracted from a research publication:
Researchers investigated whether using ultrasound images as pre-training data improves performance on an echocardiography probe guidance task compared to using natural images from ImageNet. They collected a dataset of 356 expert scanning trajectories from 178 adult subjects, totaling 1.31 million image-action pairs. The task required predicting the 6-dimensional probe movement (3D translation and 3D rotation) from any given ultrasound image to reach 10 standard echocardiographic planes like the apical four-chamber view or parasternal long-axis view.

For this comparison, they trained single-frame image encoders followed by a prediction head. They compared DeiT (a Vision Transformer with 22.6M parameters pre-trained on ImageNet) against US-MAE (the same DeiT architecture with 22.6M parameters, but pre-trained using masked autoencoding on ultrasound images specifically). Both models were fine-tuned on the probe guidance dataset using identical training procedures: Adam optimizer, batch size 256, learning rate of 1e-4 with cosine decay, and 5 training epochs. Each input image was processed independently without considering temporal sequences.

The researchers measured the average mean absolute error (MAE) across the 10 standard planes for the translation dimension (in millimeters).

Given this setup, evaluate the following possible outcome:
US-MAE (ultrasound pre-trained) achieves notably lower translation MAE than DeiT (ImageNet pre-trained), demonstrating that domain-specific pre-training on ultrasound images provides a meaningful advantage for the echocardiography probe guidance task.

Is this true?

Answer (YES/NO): NO